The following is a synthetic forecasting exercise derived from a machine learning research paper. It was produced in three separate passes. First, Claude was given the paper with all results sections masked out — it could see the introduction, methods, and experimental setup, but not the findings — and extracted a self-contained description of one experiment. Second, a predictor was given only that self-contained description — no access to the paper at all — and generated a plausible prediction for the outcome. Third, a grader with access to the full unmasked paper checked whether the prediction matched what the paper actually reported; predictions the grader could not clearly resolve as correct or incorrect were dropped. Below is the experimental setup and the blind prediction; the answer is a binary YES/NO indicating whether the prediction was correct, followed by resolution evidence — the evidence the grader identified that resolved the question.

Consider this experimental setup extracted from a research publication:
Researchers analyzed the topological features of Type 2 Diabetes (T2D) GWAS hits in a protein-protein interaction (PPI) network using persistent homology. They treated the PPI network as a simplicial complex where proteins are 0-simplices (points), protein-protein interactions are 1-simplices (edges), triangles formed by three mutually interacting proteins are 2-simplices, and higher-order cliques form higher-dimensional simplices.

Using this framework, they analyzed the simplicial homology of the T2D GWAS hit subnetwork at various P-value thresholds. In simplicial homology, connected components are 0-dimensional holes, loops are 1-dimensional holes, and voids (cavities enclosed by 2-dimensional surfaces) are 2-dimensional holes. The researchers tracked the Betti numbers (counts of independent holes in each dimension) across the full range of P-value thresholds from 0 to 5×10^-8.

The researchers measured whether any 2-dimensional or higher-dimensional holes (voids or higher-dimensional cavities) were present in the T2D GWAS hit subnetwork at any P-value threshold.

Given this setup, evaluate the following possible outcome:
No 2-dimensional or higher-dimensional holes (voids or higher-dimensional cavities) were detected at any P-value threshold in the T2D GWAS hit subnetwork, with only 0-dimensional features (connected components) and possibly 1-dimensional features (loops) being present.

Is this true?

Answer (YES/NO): YES